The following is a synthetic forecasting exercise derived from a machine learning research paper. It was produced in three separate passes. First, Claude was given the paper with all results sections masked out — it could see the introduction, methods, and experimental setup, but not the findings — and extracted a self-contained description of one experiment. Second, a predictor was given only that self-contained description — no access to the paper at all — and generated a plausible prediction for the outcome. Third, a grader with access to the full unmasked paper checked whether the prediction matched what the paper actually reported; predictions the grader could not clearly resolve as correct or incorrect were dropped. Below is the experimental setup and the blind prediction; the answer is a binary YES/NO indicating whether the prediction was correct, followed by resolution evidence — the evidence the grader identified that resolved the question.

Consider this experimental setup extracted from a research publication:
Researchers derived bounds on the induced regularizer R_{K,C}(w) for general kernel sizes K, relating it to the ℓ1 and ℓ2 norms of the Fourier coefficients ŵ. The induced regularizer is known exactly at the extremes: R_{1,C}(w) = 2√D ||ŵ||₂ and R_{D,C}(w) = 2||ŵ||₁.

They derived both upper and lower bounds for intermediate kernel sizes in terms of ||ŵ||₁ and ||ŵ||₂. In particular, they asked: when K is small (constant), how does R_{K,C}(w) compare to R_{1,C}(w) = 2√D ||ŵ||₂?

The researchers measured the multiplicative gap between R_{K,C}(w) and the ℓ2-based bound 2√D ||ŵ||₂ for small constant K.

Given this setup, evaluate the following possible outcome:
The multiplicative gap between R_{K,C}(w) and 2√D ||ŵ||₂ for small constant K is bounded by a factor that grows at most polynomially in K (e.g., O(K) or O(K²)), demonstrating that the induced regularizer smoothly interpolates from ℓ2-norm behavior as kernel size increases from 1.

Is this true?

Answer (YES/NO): YES